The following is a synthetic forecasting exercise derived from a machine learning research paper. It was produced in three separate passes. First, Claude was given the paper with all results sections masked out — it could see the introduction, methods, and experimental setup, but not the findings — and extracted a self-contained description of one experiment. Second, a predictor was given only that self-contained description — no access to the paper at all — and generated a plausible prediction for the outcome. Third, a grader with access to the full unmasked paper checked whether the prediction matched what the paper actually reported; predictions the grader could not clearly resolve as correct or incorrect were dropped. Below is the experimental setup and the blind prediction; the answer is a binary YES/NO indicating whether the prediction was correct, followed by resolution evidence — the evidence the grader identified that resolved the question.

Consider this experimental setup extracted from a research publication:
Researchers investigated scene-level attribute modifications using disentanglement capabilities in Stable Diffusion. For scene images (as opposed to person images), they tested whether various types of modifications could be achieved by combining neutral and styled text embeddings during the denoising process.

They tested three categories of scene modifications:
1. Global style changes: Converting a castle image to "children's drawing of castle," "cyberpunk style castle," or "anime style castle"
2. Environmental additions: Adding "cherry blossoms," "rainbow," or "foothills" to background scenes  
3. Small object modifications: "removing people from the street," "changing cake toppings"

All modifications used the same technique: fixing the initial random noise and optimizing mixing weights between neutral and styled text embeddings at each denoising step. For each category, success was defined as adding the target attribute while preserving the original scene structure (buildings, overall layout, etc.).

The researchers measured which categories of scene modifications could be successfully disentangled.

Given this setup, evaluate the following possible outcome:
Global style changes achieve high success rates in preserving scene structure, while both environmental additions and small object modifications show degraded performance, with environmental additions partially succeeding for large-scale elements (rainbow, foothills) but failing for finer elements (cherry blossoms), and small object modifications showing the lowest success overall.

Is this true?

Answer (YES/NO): NO